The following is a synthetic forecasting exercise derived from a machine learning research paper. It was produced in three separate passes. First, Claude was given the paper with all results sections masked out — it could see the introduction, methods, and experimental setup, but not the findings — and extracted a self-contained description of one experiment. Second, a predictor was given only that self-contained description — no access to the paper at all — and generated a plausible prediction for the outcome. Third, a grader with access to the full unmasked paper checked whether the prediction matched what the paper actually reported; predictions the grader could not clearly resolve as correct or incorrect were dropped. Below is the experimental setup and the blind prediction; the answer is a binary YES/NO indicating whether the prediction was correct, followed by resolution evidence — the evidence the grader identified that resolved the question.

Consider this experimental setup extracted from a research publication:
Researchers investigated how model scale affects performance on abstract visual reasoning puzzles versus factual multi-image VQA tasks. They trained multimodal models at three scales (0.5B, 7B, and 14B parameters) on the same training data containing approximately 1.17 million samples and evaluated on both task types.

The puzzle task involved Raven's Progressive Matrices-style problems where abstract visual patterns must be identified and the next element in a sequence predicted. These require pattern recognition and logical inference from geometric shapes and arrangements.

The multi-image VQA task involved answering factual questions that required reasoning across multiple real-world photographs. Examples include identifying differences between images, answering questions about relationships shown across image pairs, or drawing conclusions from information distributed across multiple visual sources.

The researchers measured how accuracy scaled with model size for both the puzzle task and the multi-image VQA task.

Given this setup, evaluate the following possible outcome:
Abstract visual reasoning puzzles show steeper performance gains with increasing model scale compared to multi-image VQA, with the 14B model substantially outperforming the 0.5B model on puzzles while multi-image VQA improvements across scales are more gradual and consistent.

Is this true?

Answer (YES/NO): NO